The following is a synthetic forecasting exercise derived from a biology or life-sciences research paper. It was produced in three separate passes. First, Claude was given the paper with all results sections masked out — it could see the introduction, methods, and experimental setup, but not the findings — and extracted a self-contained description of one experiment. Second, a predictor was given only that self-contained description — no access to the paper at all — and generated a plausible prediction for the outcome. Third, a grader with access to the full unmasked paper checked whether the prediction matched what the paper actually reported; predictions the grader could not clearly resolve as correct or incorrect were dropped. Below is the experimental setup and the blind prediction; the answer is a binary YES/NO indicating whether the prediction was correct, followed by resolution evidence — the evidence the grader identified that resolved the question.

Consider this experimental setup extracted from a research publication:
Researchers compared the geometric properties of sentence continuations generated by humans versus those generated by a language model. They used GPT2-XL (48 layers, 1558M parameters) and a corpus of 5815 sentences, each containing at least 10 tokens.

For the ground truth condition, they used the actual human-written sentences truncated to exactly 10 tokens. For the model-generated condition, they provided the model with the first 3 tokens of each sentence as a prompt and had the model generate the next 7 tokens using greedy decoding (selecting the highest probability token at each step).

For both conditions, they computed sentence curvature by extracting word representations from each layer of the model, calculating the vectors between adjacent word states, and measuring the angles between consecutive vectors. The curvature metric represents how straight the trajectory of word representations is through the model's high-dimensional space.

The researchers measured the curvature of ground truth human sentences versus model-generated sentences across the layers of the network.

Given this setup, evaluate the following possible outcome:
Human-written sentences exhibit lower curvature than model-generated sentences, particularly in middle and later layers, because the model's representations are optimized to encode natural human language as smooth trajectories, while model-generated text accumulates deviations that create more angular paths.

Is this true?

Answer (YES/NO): NO